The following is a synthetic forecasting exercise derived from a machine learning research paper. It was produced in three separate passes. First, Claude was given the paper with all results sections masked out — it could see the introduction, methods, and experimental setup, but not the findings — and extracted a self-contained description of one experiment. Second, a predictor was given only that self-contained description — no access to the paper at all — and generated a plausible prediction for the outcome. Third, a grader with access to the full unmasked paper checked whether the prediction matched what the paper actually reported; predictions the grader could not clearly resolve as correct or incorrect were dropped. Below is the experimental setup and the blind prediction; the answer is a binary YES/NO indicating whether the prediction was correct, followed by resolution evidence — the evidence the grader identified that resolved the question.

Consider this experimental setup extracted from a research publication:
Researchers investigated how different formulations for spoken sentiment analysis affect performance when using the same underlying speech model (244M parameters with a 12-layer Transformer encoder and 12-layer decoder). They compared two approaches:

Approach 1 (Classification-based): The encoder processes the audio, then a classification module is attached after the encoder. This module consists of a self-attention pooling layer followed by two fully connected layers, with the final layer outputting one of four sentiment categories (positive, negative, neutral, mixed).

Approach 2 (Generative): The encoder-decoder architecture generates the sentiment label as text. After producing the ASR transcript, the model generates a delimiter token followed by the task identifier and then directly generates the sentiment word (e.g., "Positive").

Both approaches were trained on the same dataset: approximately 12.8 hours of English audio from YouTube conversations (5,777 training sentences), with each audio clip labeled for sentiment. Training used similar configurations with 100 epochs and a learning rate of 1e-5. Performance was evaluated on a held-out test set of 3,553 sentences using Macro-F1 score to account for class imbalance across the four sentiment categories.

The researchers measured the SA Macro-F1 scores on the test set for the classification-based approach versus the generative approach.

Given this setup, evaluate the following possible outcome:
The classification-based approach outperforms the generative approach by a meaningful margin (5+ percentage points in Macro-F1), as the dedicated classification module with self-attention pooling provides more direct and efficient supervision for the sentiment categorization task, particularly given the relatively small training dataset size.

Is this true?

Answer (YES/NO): NO